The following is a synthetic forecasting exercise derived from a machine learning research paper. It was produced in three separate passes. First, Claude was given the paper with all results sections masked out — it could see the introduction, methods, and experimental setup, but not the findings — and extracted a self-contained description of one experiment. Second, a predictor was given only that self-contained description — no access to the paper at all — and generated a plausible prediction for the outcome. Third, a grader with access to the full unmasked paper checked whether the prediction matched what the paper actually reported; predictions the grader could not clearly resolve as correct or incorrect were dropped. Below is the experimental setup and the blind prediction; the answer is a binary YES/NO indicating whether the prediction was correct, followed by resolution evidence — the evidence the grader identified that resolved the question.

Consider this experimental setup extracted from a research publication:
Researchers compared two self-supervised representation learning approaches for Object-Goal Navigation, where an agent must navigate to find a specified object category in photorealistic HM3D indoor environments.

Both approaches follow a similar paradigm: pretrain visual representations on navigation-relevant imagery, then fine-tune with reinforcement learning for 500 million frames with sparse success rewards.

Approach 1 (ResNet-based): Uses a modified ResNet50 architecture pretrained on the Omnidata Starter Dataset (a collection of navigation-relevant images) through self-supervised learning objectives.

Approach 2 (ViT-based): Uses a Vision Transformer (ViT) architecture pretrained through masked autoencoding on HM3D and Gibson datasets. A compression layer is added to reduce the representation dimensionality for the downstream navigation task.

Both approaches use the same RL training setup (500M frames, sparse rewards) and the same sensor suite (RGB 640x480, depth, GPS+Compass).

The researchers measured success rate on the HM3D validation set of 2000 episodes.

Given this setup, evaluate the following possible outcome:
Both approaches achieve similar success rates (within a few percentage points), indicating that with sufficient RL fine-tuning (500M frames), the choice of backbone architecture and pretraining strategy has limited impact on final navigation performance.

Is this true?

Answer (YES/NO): YES